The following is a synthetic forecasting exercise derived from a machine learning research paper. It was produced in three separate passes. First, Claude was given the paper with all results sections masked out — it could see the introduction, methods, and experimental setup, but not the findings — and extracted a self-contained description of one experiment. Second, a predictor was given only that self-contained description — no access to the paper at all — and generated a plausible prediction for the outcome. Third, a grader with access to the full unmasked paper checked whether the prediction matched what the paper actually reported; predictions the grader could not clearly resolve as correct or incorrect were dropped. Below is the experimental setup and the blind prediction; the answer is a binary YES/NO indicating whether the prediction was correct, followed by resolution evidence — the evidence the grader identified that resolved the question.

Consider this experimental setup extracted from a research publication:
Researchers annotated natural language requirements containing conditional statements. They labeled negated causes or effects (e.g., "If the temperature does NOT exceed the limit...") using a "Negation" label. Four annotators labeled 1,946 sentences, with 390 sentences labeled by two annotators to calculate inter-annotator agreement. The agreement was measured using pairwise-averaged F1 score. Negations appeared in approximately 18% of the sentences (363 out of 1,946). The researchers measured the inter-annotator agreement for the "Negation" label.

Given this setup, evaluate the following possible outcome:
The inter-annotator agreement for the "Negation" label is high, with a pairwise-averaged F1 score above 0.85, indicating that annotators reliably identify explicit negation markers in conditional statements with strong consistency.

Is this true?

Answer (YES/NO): YES